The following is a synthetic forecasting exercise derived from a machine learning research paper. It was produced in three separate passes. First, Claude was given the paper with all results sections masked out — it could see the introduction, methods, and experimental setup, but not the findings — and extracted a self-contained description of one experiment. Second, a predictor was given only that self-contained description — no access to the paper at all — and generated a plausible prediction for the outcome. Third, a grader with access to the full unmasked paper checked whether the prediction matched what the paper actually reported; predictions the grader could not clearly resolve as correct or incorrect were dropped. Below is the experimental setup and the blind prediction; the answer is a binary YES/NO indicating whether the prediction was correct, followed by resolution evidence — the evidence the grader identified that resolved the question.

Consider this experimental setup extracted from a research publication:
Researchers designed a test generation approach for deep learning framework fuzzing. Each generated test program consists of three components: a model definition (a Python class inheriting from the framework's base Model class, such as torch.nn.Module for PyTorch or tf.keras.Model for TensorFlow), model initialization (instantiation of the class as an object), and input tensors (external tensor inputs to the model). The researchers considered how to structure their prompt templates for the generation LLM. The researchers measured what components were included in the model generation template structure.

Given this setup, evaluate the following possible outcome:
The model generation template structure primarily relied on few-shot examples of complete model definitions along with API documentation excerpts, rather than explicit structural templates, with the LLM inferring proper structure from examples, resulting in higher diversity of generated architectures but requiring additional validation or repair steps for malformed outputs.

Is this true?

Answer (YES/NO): NO